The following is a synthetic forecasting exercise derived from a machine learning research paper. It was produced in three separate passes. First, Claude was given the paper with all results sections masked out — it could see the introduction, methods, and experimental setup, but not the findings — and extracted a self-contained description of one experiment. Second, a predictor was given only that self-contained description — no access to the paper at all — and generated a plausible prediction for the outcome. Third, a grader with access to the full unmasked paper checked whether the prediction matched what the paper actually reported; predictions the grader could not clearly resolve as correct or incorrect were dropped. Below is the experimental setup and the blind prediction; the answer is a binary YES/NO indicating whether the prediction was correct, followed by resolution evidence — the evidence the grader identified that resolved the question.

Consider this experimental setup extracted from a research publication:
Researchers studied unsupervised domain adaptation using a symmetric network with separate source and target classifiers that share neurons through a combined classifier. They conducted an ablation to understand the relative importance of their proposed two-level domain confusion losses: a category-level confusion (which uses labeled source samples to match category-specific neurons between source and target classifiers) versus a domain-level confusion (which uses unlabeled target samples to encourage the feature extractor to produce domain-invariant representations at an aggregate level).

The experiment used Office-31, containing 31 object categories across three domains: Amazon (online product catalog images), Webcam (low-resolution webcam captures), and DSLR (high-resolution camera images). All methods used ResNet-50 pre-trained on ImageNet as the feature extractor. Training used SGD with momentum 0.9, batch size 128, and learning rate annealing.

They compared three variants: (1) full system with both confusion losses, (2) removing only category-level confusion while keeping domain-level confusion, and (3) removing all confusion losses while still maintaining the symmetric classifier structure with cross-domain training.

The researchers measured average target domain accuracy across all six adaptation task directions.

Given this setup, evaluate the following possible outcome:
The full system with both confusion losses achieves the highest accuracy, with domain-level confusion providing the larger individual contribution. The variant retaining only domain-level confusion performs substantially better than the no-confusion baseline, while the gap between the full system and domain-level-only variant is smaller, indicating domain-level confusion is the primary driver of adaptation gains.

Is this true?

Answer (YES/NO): YES